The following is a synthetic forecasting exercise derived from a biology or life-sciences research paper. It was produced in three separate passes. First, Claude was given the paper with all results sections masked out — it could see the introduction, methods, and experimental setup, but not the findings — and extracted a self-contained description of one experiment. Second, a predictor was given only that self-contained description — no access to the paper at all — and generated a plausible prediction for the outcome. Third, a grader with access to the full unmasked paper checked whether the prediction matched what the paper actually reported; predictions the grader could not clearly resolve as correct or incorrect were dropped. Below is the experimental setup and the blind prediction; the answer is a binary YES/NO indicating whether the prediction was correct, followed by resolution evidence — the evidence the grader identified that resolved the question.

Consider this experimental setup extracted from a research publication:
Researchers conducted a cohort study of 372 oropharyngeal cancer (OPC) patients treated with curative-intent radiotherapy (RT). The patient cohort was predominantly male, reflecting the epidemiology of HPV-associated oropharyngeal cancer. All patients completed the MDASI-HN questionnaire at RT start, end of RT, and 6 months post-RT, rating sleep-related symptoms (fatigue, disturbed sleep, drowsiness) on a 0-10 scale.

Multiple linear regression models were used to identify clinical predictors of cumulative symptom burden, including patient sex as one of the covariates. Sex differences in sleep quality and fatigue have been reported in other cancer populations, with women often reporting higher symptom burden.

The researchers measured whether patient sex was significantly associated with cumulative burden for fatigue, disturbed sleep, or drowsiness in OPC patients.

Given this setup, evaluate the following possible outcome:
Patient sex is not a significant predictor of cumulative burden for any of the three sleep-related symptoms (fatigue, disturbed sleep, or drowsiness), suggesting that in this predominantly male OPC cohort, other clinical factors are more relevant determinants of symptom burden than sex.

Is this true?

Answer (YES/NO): YES